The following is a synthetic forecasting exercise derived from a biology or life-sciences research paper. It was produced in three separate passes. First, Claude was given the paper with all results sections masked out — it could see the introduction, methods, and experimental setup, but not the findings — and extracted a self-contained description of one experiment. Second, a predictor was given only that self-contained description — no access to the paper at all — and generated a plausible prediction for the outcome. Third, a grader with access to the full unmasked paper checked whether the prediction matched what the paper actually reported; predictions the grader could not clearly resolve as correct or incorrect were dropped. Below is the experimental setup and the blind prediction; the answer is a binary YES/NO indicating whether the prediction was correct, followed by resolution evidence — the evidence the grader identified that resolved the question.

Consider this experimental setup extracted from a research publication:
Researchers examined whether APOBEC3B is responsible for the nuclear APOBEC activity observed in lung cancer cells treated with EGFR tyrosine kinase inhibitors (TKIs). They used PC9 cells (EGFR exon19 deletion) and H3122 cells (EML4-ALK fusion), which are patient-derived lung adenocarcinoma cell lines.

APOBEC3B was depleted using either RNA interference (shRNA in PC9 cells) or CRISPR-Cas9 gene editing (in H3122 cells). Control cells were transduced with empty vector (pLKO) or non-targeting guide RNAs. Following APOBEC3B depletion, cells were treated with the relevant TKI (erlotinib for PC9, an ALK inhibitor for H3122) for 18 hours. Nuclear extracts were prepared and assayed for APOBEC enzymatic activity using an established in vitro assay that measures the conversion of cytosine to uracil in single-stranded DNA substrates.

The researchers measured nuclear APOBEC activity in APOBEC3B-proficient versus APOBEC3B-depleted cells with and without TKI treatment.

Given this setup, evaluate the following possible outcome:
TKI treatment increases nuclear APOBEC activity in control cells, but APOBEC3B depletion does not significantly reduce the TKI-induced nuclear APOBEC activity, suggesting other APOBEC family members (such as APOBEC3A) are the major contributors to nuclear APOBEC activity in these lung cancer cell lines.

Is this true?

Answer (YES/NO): NO